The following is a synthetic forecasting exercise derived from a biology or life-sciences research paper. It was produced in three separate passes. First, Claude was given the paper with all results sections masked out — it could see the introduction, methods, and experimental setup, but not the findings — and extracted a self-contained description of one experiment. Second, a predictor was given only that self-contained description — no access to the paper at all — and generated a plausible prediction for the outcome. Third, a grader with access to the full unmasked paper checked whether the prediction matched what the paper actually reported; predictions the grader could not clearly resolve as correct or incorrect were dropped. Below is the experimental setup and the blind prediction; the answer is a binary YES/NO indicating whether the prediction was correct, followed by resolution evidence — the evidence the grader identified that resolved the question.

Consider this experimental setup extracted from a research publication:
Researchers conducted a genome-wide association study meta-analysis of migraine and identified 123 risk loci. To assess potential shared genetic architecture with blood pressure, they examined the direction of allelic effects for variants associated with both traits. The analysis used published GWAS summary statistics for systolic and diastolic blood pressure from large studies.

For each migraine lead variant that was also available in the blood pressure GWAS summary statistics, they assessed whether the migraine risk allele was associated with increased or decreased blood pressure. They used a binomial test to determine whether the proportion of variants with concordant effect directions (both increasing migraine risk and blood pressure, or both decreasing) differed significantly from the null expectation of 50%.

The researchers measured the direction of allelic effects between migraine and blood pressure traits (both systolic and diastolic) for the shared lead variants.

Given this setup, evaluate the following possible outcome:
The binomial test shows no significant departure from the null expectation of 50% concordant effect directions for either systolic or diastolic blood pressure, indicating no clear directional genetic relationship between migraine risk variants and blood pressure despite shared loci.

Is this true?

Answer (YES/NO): YES